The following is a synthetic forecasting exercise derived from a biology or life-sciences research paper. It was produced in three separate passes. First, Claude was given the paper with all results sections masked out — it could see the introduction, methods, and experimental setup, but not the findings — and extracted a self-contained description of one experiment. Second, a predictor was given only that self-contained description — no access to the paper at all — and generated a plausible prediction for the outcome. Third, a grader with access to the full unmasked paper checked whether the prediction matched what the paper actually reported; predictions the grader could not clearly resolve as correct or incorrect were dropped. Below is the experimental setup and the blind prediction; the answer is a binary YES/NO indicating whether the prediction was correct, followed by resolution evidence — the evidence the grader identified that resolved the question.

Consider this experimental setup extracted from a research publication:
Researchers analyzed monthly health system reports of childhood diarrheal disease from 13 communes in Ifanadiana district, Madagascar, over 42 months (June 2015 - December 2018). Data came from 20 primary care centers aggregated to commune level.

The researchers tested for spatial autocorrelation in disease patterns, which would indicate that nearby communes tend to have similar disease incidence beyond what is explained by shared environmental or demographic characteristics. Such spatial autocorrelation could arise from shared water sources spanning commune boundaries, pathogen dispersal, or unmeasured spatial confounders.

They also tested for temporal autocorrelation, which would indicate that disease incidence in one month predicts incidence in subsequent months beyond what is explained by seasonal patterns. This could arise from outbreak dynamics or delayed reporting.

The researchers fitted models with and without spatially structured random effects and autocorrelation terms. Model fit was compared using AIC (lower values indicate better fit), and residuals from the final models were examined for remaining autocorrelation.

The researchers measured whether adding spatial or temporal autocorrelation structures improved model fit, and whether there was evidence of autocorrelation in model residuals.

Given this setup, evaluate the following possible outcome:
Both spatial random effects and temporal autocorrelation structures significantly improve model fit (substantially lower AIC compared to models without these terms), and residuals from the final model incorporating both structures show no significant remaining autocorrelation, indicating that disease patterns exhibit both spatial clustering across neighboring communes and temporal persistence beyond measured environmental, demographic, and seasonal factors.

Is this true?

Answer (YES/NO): NO